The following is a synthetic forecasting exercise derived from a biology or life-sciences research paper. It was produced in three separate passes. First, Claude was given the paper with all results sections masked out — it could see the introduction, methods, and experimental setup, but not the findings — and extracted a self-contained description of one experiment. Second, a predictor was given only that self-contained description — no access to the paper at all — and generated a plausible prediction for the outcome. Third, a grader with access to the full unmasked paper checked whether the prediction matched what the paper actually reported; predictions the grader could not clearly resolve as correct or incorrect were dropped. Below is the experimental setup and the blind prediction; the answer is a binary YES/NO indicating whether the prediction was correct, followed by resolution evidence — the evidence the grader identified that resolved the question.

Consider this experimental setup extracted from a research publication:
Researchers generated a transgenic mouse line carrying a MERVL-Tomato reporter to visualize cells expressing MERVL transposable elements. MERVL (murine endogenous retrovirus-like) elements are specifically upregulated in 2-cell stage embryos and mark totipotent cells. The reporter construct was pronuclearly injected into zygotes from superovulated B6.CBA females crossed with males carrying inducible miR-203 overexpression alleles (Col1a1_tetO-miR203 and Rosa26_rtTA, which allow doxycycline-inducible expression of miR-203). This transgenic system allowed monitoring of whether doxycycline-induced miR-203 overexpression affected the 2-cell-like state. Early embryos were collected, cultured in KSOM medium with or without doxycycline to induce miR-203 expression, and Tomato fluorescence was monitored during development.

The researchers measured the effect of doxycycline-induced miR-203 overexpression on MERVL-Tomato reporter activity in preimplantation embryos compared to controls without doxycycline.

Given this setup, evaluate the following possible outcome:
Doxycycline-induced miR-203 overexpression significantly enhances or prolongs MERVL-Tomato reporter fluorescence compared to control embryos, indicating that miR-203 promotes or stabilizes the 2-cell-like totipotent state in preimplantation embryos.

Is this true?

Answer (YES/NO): NO